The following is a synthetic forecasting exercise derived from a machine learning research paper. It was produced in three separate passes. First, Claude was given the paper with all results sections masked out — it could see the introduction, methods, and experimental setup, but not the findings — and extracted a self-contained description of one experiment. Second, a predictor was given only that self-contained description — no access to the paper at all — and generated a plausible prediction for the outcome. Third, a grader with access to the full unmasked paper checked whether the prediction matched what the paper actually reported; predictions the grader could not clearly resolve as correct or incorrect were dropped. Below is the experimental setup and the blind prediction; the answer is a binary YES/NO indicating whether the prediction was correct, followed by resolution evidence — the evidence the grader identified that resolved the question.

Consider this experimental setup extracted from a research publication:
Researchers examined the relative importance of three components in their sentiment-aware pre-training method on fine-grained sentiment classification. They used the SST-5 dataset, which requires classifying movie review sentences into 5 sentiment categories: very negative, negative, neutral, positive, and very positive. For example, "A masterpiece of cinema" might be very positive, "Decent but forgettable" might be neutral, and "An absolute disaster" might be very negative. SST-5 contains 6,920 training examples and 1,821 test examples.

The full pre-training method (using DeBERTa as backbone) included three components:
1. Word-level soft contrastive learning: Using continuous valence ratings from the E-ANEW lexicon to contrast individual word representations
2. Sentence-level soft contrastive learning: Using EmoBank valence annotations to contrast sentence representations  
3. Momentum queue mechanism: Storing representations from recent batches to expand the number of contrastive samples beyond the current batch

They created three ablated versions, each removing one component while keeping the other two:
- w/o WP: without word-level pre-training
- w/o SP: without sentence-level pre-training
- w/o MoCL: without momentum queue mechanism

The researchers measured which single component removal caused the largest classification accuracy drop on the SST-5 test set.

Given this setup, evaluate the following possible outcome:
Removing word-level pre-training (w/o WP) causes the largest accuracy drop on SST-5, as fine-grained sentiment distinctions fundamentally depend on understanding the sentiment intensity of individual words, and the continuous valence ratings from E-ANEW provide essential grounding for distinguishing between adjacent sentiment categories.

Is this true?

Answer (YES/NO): NO